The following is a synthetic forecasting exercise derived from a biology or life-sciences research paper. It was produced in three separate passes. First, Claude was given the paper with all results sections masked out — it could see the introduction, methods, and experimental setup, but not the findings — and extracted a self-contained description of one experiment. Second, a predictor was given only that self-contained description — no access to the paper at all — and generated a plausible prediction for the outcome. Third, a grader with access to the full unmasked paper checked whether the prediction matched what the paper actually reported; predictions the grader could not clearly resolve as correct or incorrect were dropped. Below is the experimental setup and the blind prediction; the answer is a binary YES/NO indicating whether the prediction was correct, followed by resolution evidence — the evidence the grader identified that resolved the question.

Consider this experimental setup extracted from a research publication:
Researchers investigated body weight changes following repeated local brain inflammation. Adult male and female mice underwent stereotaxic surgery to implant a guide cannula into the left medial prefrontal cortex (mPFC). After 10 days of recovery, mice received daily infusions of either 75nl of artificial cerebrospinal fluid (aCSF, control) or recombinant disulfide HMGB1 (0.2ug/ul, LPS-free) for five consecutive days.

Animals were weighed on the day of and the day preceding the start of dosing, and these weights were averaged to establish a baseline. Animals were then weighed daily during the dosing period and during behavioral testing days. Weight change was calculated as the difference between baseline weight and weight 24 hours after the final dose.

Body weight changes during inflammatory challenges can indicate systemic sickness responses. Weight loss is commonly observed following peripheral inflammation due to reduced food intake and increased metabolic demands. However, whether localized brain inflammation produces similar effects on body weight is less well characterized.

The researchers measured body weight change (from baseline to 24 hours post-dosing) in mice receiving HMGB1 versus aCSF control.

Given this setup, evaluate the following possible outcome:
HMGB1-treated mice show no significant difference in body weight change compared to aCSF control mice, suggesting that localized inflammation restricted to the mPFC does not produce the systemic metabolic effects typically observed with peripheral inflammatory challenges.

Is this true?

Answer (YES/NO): NO